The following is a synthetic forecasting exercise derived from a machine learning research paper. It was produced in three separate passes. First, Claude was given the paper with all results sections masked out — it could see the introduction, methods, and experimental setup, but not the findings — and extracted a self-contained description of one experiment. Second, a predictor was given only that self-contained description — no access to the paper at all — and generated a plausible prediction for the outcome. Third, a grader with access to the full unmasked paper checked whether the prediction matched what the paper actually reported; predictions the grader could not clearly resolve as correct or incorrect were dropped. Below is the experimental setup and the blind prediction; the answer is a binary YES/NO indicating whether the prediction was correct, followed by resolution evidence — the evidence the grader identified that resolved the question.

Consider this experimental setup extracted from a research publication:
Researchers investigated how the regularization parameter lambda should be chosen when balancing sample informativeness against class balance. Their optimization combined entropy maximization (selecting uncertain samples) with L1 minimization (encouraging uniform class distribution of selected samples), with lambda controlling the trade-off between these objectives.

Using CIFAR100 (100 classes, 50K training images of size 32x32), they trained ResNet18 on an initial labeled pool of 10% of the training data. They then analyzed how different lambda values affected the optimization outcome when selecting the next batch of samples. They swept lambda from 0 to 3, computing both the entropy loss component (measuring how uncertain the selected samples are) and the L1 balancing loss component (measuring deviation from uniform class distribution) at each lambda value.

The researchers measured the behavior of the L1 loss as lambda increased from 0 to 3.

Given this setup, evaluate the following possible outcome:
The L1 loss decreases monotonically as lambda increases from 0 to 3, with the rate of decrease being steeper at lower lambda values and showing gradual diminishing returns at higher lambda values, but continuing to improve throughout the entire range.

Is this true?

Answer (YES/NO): NO